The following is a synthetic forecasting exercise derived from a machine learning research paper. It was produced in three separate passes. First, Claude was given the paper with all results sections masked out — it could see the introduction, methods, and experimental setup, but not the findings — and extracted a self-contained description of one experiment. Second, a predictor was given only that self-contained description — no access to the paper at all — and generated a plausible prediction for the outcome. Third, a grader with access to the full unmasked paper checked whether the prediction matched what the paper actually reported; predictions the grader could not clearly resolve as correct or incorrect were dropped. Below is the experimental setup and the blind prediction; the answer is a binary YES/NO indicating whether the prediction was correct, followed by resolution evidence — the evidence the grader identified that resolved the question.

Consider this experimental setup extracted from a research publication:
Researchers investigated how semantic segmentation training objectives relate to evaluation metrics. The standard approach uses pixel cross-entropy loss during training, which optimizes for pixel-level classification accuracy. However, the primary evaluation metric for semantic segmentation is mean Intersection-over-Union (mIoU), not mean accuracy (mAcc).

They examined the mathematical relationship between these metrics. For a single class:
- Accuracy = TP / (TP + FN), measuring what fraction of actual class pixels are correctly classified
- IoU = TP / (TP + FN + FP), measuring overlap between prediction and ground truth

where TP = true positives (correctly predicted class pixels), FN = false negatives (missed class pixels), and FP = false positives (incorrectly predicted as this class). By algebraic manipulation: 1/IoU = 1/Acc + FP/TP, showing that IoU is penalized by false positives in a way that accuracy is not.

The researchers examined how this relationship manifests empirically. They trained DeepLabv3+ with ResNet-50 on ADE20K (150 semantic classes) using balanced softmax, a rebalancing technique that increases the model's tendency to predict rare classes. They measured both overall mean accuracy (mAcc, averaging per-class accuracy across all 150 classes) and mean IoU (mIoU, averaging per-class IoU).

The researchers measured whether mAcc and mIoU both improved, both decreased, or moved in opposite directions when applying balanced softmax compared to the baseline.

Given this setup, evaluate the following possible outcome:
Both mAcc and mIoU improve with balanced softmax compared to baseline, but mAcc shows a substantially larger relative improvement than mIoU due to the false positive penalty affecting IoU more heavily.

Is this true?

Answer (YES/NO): NO